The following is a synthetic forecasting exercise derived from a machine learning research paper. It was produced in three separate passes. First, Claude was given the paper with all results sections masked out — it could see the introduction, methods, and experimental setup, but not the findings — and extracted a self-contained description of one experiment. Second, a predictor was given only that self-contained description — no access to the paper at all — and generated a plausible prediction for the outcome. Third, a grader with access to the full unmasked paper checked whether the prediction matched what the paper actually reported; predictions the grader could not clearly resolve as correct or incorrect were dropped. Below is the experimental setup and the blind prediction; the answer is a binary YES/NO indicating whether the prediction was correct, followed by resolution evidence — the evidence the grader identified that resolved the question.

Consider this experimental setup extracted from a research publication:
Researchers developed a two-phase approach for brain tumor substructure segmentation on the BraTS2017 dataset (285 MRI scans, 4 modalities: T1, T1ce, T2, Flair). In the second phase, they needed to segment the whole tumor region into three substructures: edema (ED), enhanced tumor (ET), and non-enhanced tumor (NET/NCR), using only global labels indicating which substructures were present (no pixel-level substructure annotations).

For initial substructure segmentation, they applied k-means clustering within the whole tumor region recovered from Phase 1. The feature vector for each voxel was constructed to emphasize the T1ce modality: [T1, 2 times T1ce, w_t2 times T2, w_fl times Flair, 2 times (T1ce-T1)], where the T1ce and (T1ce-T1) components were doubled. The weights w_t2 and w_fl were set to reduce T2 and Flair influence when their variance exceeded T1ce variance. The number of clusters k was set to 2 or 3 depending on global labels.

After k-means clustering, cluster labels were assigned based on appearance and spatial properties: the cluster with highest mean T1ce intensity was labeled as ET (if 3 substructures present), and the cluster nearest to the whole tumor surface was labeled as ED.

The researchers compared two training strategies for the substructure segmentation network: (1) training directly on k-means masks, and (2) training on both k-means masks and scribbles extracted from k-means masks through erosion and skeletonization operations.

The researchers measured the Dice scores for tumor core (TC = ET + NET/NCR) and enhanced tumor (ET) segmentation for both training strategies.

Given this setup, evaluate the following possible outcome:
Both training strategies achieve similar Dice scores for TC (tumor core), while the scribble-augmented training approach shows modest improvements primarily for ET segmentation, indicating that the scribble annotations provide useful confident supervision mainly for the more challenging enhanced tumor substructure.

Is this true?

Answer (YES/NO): NO